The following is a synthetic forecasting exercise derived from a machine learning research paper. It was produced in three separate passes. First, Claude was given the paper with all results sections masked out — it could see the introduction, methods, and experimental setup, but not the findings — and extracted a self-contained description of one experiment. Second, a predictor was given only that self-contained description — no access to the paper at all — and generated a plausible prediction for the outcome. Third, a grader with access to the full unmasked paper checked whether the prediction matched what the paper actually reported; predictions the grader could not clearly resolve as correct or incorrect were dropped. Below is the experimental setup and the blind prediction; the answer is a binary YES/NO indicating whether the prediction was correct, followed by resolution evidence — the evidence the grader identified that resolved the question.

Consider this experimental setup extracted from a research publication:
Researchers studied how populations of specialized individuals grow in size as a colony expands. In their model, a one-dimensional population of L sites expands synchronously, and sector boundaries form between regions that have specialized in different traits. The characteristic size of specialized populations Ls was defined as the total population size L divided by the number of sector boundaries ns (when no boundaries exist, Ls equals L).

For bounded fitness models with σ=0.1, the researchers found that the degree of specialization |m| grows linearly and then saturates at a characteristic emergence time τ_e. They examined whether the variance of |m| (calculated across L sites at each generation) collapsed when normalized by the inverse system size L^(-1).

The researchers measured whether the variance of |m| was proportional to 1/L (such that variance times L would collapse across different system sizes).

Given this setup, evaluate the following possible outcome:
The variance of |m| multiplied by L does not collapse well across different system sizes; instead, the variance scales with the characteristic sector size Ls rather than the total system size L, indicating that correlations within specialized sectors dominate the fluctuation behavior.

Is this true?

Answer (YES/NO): NO